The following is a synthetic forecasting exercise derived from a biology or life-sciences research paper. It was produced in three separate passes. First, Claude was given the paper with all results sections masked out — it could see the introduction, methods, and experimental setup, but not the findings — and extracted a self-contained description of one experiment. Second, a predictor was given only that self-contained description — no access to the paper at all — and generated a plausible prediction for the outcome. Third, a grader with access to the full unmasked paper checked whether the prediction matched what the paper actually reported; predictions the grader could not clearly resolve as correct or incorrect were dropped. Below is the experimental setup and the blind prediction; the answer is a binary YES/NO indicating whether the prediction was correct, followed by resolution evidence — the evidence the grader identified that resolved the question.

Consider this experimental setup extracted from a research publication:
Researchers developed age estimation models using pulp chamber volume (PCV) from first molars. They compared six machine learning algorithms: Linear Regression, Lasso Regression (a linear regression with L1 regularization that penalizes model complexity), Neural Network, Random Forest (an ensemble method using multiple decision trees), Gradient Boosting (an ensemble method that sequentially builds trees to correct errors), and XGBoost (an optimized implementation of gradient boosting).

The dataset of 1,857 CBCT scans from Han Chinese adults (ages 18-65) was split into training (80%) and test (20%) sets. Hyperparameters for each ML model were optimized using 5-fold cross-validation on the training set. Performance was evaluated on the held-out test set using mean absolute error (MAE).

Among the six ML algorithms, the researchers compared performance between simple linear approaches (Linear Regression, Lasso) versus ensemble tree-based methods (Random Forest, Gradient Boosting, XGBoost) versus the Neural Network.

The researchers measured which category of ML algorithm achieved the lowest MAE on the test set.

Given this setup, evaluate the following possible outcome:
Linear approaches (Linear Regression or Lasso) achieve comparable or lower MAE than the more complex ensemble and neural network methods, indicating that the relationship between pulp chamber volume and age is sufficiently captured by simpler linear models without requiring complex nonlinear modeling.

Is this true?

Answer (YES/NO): NO